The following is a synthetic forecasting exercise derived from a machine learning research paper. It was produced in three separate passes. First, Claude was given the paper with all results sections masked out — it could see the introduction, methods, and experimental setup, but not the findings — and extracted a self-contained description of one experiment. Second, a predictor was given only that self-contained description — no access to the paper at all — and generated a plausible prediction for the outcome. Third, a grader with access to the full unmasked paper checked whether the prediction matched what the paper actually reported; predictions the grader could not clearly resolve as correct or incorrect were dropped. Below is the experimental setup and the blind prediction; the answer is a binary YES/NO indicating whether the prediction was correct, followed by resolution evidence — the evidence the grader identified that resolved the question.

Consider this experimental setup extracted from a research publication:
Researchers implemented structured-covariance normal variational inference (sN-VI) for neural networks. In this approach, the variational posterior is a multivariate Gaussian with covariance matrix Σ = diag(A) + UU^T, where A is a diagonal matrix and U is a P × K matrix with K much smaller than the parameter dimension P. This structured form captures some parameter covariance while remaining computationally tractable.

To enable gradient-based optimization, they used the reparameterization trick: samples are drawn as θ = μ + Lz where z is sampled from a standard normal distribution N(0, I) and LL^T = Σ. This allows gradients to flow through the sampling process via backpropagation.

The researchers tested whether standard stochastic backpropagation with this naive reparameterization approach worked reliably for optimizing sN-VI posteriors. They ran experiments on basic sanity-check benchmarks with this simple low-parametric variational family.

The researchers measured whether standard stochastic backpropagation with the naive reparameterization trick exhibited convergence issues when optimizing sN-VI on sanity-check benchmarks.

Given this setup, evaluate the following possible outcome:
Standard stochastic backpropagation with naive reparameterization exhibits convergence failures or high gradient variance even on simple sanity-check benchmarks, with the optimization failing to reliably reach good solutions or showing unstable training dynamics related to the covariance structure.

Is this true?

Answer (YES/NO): YES